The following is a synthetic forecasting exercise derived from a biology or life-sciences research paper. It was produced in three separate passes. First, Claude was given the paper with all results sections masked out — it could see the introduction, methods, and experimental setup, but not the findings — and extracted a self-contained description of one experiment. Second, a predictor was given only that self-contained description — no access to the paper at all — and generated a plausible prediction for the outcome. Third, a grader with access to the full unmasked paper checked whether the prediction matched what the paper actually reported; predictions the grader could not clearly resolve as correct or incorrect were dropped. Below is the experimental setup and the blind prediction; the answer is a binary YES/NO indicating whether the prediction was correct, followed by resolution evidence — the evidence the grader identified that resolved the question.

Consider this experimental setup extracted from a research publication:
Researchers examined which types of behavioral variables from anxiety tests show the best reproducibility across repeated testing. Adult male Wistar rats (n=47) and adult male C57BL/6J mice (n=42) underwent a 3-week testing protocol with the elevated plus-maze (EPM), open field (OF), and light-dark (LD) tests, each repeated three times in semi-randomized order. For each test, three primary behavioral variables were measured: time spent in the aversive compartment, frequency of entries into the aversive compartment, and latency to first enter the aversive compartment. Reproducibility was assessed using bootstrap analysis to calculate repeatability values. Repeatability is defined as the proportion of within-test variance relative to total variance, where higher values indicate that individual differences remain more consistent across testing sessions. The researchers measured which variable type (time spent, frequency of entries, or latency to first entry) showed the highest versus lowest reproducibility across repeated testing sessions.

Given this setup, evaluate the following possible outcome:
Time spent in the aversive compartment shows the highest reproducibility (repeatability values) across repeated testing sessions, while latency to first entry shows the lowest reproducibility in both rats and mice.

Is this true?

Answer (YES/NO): NO